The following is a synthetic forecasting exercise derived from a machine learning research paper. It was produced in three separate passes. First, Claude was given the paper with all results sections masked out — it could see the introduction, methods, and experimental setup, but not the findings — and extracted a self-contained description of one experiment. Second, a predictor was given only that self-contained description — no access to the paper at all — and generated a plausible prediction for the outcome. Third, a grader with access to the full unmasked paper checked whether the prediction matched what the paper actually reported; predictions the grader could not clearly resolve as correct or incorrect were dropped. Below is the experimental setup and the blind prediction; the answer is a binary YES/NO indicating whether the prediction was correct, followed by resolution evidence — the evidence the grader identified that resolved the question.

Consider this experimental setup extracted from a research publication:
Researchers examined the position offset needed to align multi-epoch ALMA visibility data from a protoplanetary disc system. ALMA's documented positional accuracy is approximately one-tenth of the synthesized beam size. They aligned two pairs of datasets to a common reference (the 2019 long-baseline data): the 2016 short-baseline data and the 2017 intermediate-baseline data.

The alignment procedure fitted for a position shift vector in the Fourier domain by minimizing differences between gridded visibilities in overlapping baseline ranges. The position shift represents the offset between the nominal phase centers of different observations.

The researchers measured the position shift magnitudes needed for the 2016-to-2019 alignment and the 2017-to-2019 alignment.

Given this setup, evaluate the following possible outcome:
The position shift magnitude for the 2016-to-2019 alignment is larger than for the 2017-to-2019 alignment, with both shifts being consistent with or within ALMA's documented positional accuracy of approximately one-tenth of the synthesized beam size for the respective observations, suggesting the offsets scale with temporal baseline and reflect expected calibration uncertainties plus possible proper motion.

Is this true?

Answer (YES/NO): NO